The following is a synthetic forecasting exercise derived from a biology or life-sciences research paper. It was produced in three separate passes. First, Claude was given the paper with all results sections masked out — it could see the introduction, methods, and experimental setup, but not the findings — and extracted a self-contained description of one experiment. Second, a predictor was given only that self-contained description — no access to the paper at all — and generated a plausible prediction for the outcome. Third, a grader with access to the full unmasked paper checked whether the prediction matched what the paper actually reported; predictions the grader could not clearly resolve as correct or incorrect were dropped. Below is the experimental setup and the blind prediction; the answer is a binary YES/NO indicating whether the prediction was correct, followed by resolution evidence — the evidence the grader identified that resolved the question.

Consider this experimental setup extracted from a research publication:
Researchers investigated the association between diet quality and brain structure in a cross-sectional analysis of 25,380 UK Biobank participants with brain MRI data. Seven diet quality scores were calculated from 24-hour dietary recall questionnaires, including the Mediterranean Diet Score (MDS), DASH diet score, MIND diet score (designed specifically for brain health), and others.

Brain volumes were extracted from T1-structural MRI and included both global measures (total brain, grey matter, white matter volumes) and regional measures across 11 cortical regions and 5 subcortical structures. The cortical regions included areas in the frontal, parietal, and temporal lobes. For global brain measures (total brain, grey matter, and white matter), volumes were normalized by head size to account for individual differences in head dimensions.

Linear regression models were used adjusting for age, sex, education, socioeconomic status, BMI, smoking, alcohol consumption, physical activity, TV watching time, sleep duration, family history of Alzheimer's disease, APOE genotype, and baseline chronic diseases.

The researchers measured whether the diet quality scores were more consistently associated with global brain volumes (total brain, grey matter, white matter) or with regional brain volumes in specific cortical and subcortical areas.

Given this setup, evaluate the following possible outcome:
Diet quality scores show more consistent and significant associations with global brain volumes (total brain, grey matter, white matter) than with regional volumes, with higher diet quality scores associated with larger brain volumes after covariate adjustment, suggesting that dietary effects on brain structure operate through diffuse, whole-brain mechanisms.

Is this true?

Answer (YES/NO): NO